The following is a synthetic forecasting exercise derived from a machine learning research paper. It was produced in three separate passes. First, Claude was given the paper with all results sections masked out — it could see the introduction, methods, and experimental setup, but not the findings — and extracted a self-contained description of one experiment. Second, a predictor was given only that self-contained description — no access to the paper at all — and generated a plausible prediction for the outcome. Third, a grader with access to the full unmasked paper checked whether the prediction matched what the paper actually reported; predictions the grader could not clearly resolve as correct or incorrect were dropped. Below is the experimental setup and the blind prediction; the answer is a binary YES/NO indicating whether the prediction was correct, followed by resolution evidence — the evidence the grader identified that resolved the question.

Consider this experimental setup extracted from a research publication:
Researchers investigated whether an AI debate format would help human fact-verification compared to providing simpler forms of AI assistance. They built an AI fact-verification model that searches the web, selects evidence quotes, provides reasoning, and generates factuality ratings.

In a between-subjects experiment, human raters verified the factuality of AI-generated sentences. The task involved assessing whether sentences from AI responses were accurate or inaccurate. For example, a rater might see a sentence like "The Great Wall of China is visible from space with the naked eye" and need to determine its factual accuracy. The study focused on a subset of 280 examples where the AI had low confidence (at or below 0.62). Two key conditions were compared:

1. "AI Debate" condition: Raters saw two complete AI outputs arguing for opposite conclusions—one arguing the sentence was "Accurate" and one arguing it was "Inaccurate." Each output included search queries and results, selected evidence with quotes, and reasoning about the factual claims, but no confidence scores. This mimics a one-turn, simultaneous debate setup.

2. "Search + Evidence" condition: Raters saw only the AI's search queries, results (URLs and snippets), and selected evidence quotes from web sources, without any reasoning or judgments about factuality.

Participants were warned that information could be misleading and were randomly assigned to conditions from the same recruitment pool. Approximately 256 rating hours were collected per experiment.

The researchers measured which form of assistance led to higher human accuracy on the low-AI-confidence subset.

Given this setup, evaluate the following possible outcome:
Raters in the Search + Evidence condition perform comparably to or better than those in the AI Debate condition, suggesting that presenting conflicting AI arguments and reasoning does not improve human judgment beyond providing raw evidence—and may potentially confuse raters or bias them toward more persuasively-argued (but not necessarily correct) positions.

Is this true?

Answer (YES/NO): YES